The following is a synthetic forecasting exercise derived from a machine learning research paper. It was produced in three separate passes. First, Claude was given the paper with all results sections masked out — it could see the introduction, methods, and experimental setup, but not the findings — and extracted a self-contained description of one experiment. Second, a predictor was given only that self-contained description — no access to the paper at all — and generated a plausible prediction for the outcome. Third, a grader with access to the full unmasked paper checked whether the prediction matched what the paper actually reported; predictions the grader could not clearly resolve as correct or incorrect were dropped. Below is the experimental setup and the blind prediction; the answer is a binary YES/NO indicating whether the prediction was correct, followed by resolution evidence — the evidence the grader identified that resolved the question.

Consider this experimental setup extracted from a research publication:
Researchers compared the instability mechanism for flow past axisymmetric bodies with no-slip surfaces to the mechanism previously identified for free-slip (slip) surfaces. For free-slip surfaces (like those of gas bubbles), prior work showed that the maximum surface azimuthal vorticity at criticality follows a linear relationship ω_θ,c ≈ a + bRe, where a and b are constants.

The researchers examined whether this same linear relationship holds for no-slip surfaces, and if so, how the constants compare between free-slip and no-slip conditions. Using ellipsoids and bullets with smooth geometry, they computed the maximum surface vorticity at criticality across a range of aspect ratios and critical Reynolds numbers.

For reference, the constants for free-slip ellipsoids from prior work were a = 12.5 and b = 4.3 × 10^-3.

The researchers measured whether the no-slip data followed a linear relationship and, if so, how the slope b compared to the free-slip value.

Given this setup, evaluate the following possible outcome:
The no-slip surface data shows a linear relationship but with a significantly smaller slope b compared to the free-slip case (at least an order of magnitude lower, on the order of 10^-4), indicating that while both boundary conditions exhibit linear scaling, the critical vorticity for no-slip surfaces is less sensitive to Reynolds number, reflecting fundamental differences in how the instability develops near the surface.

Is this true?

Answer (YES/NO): NO